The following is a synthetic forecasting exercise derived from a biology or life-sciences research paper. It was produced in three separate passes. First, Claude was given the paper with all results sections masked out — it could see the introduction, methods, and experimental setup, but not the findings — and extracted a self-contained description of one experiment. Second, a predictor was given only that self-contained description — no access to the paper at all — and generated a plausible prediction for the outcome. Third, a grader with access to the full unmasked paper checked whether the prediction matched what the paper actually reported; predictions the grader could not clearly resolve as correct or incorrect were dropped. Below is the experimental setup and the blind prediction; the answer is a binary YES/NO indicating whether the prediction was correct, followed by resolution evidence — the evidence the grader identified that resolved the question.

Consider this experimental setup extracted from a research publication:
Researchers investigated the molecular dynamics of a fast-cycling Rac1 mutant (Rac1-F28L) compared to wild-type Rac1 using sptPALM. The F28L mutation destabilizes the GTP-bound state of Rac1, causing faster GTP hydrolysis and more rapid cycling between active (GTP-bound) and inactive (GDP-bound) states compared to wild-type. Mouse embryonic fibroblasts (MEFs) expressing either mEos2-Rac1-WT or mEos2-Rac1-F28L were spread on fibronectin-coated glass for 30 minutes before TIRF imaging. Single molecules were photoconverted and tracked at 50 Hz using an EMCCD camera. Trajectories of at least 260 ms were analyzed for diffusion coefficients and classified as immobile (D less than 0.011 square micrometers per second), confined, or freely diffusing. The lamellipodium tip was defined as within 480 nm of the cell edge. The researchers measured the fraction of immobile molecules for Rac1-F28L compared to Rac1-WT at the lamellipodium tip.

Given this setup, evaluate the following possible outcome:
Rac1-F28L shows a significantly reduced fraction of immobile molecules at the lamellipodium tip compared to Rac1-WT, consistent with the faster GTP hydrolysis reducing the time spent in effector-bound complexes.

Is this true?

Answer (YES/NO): NO